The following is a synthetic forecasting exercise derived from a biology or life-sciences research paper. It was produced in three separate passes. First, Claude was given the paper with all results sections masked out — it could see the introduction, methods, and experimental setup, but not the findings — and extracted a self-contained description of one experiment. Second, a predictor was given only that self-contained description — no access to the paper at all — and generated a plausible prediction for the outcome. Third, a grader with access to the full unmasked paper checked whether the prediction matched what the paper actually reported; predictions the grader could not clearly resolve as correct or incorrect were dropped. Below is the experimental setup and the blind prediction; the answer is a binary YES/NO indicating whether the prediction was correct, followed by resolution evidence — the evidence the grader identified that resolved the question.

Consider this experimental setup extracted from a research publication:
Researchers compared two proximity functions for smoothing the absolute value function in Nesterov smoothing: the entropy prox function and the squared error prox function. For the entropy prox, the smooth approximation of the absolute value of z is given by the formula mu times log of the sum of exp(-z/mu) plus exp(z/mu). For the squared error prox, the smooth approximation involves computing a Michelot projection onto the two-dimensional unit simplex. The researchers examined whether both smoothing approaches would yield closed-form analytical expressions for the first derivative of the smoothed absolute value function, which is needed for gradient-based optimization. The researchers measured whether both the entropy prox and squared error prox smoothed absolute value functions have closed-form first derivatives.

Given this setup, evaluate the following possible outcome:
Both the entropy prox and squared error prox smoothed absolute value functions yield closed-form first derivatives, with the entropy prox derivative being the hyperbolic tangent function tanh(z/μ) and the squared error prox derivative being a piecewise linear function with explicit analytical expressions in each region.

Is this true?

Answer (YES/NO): YES